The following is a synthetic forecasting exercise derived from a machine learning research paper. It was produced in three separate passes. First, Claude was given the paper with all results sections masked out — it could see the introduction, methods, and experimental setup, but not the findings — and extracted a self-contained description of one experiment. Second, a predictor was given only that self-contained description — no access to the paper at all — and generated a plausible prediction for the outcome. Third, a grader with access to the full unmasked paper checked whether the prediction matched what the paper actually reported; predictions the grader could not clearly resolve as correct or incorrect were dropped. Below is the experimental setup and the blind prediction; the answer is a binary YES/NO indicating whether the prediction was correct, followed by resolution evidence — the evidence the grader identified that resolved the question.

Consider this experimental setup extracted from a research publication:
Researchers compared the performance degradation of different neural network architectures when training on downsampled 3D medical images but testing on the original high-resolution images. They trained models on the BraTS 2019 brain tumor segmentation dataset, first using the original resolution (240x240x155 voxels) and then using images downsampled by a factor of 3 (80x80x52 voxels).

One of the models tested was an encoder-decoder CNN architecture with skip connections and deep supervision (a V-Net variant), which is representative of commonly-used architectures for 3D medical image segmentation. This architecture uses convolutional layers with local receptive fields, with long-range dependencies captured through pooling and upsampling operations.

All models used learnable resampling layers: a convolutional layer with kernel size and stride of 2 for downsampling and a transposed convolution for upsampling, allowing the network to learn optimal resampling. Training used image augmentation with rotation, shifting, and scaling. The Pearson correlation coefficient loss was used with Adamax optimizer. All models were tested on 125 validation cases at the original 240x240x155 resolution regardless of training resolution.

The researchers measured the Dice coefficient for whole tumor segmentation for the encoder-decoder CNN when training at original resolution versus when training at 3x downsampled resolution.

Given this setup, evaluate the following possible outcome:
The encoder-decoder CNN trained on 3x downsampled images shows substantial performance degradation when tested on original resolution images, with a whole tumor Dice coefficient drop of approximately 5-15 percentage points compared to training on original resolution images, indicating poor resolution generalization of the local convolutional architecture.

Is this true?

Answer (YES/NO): NO